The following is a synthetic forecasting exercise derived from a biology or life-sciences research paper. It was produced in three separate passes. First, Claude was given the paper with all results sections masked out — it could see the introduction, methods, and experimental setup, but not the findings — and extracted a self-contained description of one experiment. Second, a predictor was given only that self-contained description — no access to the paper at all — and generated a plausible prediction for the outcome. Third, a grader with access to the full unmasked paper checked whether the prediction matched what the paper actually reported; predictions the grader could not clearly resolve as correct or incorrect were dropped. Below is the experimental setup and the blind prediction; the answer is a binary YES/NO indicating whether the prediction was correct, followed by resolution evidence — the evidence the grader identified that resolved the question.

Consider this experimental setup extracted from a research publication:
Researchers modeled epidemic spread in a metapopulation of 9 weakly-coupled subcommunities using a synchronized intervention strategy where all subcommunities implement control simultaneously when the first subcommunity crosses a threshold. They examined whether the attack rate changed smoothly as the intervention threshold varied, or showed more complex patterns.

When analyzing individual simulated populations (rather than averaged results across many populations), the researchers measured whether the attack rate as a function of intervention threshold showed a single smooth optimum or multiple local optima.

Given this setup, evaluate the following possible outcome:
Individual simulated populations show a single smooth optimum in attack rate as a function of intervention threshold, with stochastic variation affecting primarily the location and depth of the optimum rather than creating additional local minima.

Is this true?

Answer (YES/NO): NO